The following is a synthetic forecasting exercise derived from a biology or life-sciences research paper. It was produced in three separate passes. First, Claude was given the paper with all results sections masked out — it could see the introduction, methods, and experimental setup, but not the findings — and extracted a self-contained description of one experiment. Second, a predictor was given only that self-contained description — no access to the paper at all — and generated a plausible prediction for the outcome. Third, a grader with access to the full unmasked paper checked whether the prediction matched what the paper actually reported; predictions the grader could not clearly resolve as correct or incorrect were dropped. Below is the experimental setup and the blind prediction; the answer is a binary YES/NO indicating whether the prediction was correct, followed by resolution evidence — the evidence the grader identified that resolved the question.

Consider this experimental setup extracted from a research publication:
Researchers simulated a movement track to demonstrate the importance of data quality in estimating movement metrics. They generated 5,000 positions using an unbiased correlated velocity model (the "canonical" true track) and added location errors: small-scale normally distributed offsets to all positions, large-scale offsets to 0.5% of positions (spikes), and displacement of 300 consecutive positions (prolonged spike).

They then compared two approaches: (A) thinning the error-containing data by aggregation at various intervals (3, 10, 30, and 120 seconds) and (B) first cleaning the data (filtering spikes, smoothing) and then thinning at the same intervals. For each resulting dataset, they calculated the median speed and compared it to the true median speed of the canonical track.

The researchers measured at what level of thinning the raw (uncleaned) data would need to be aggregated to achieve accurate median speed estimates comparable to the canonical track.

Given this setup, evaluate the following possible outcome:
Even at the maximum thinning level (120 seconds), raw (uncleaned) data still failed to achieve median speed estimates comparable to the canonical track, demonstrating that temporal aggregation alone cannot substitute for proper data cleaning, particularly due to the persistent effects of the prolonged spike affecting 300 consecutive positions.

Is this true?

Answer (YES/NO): NO